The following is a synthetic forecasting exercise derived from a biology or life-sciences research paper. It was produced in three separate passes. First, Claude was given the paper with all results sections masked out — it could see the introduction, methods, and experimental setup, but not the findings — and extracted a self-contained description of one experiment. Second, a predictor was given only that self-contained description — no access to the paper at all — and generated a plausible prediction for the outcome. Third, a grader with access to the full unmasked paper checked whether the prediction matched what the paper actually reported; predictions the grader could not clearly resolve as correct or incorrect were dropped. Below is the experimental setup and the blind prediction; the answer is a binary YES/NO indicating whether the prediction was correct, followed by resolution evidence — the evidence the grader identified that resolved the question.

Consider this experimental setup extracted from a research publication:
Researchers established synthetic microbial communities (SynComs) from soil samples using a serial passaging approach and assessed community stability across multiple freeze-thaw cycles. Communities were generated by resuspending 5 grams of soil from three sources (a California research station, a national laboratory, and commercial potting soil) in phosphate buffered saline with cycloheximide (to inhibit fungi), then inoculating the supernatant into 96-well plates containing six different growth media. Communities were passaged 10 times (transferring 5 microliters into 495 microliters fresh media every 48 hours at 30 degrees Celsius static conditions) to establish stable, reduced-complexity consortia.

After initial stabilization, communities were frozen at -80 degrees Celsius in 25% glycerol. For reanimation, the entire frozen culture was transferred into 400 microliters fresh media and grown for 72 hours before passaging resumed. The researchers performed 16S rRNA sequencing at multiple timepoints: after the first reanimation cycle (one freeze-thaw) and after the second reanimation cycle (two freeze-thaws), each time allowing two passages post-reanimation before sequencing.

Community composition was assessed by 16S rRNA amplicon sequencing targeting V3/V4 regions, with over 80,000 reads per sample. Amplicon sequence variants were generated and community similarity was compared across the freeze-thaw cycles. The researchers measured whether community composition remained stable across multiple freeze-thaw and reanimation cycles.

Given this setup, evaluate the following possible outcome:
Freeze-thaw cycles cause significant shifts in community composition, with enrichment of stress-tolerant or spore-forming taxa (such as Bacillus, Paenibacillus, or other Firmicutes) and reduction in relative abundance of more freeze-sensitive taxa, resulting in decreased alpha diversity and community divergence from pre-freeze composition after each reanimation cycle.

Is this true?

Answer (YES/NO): NO